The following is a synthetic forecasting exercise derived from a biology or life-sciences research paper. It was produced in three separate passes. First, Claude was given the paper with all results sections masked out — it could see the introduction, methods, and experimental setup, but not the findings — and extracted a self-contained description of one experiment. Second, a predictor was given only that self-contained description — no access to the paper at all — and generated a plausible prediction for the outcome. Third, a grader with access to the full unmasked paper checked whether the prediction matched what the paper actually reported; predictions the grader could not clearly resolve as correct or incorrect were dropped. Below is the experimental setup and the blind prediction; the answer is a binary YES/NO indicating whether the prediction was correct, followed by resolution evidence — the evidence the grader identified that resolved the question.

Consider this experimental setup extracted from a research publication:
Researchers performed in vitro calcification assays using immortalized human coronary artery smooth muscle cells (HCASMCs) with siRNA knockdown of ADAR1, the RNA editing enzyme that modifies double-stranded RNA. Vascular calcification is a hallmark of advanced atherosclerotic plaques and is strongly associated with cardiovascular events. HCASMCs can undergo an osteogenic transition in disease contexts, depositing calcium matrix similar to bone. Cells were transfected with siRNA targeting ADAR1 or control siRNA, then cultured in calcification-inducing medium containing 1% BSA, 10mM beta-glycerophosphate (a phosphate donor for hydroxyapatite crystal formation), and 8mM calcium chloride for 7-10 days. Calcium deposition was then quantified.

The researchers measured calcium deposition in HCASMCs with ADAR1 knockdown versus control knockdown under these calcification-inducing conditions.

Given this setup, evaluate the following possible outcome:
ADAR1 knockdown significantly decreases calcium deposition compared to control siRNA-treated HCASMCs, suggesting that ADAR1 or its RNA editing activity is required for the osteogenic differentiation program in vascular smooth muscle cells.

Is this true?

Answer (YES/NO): NO